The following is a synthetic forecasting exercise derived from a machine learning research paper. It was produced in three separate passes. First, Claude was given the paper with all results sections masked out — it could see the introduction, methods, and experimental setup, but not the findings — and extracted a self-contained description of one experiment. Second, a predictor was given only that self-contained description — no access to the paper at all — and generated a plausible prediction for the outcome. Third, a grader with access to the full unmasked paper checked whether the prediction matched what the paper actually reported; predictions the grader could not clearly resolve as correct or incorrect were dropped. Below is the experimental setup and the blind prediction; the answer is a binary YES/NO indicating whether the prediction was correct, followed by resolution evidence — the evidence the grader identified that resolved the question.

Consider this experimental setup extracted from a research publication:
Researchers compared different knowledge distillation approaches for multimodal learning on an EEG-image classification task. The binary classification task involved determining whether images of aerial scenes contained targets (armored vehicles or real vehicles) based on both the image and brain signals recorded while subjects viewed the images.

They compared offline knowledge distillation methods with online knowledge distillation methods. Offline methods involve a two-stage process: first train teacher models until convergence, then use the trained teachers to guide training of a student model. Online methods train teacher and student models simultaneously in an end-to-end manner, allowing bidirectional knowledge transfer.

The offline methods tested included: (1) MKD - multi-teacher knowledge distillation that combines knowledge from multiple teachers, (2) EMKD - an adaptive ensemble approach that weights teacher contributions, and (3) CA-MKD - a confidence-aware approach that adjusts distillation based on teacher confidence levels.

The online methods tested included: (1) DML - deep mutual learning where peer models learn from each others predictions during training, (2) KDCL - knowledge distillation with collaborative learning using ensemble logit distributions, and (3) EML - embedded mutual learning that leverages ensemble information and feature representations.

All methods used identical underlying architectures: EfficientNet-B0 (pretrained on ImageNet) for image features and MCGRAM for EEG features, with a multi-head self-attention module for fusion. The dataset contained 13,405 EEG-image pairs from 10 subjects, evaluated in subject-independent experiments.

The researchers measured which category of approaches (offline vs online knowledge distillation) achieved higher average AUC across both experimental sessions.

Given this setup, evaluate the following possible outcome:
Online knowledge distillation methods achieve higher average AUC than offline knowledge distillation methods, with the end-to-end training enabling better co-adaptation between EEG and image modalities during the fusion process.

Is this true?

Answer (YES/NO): YES